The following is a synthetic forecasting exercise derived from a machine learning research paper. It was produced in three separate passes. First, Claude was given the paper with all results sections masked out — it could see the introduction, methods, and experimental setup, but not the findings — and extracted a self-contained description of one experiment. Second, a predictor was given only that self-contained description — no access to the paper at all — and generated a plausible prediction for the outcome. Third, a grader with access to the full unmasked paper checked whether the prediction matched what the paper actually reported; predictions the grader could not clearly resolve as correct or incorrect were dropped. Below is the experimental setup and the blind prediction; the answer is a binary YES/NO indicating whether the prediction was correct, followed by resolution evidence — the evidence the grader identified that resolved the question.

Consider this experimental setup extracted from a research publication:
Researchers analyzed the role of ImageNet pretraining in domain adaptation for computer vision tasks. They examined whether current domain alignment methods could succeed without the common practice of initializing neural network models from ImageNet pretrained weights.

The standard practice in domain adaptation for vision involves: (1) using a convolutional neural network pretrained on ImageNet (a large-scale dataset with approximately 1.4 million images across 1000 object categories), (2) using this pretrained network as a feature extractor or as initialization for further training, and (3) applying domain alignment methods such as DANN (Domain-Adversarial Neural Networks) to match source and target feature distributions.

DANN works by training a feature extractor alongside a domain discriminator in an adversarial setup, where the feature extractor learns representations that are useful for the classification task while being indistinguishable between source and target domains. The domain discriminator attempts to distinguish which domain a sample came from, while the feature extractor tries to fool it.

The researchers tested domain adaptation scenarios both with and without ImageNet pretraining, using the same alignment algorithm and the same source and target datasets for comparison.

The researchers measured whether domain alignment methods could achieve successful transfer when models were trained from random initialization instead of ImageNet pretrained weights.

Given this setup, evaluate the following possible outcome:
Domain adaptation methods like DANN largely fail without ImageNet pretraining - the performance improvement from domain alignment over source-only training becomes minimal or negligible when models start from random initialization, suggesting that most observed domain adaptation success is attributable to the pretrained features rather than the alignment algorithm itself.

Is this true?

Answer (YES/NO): NO